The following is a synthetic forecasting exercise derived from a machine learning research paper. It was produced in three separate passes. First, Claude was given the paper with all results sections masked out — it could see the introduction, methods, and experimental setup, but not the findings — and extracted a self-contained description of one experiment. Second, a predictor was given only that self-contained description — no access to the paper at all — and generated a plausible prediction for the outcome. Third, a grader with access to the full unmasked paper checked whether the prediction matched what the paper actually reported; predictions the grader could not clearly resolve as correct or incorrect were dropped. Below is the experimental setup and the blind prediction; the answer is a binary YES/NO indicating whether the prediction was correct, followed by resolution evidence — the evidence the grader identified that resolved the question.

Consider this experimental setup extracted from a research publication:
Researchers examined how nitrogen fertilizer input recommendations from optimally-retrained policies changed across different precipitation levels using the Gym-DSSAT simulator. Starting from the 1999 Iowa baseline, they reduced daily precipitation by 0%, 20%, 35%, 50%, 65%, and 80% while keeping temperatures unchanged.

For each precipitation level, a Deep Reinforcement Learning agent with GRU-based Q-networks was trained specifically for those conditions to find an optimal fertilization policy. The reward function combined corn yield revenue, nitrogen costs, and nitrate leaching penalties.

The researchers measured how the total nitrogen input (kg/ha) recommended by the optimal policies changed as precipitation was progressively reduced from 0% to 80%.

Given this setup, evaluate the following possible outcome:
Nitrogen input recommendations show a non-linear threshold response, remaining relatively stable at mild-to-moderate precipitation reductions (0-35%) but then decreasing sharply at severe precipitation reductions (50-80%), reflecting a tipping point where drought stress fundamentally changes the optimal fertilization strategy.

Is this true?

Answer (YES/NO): NO